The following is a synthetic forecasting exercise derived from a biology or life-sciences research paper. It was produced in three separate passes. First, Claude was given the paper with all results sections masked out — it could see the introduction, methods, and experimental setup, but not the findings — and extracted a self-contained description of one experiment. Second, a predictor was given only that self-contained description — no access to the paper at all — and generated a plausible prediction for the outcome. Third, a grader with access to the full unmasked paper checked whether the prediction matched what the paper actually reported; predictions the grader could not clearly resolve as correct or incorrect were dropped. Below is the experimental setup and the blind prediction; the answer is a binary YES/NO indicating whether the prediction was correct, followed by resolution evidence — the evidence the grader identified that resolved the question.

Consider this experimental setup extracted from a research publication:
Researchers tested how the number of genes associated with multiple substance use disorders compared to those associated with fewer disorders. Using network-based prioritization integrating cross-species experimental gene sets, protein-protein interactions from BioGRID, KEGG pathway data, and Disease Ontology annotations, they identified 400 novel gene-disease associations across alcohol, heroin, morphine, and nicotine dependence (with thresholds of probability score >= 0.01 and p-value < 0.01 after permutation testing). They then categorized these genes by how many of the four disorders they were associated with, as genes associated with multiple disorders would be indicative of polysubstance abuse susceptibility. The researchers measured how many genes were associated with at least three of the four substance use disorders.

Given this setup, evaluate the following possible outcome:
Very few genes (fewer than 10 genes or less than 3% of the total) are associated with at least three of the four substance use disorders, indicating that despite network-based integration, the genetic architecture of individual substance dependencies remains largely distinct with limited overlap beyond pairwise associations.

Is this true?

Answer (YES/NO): YES